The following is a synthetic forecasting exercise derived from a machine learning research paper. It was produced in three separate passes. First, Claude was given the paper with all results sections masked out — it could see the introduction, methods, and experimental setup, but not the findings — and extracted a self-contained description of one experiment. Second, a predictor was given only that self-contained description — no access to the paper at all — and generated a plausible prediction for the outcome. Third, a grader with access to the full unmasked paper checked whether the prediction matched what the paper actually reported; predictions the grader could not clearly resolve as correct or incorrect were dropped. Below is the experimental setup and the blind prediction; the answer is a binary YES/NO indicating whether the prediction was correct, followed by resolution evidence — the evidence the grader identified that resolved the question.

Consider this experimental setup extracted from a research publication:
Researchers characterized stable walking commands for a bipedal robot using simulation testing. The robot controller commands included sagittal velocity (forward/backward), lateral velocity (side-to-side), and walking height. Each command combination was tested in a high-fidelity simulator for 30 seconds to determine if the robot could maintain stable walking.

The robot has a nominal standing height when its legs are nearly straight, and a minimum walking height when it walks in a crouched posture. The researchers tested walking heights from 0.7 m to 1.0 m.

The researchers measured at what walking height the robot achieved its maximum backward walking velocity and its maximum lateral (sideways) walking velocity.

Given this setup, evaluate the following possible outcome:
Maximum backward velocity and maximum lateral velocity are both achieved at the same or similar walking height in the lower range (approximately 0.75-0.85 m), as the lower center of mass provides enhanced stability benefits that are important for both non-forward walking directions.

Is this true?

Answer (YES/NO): YES